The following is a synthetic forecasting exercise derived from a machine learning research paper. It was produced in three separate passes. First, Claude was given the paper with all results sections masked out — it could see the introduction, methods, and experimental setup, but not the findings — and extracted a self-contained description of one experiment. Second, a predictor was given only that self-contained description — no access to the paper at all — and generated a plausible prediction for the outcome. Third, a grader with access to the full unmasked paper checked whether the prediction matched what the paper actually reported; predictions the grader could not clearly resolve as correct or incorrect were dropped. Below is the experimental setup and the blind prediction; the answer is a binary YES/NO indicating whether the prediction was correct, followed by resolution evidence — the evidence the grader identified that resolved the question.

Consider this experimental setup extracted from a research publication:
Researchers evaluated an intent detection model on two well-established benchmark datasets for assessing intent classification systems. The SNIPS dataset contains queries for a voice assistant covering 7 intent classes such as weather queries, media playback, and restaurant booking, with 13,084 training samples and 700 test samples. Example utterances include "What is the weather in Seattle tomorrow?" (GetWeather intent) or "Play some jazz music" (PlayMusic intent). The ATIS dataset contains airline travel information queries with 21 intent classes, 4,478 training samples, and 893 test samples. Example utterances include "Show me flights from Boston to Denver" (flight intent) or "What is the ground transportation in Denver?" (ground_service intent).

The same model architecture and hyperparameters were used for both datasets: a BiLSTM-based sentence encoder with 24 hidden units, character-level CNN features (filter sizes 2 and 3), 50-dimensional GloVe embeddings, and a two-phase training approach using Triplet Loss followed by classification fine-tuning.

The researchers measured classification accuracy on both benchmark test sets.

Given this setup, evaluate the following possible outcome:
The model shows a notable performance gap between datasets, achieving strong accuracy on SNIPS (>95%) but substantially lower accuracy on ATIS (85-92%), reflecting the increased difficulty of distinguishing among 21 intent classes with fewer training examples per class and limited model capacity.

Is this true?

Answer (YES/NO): NO